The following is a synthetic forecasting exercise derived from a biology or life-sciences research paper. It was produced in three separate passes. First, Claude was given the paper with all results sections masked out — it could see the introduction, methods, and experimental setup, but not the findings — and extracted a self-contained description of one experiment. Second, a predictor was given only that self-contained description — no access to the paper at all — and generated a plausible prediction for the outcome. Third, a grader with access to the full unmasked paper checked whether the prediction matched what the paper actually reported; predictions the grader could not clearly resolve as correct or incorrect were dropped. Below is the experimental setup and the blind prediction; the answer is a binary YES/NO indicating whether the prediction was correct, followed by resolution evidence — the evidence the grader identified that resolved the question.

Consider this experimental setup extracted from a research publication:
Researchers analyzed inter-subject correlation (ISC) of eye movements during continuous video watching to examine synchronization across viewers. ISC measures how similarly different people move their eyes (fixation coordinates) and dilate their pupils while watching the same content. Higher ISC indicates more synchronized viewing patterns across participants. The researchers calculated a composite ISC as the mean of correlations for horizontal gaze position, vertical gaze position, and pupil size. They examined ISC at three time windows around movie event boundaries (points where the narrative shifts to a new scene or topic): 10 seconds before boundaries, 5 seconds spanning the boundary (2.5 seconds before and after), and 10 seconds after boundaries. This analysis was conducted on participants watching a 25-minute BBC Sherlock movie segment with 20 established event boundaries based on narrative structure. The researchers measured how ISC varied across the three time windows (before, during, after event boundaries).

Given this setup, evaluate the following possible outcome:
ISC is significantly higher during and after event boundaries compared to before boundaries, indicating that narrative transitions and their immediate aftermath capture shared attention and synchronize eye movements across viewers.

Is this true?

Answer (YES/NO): NO